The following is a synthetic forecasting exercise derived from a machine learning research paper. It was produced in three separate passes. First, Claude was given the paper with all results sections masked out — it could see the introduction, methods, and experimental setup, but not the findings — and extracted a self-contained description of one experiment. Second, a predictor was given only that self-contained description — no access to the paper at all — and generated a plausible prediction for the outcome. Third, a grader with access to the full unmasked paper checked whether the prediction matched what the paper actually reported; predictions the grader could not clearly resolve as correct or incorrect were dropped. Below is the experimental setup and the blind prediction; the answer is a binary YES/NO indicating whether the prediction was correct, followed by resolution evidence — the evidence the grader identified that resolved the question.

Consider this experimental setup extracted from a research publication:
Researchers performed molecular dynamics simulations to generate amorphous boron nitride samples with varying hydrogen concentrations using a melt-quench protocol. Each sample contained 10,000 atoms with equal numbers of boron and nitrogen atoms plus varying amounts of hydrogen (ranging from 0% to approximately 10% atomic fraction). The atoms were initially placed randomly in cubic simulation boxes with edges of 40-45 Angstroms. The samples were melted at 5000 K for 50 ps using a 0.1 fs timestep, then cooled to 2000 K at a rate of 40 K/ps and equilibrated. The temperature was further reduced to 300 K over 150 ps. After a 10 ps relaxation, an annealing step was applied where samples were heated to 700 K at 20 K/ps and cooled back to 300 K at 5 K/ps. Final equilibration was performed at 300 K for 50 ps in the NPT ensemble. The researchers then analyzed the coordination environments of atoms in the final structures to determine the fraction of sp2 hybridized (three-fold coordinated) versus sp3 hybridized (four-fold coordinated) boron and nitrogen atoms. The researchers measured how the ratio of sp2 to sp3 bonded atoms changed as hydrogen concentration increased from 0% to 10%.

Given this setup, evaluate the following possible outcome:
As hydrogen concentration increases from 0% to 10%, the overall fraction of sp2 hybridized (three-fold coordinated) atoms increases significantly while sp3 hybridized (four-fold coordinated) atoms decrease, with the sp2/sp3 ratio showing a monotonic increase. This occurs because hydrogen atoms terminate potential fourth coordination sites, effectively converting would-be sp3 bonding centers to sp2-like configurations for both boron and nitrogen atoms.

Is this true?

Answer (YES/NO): NO